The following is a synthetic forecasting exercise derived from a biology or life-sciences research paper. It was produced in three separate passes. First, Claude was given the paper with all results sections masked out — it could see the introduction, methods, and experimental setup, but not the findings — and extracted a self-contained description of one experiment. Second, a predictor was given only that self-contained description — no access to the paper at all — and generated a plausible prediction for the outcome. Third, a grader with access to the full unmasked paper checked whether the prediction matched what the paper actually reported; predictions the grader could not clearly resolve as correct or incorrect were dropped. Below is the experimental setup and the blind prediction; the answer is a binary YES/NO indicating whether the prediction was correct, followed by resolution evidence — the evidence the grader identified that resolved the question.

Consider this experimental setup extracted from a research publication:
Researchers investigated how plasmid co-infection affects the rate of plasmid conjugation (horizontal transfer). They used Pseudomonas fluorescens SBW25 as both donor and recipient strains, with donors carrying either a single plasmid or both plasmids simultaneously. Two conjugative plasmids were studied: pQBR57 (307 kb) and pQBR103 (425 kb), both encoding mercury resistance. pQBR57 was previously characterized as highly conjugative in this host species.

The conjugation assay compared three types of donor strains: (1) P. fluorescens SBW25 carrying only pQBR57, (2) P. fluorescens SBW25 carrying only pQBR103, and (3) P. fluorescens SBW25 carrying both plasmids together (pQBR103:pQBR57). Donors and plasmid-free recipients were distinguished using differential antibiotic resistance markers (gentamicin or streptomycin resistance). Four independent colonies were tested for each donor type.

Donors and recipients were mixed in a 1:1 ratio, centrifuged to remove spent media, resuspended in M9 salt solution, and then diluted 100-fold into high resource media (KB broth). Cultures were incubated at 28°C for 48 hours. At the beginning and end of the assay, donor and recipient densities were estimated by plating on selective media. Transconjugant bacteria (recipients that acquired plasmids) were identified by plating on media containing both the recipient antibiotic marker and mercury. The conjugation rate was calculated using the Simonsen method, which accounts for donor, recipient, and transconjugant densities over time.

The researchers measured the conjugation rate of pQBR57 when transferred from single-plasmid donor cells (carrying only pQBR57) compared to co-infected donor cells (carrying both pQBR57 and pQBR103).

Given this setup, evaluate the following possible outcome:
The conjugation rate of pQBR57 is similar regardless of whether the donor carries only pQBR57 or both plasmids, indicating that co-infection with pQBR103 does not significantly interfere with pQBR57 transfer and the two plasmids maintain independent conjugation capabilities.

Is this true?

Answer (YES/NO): NO